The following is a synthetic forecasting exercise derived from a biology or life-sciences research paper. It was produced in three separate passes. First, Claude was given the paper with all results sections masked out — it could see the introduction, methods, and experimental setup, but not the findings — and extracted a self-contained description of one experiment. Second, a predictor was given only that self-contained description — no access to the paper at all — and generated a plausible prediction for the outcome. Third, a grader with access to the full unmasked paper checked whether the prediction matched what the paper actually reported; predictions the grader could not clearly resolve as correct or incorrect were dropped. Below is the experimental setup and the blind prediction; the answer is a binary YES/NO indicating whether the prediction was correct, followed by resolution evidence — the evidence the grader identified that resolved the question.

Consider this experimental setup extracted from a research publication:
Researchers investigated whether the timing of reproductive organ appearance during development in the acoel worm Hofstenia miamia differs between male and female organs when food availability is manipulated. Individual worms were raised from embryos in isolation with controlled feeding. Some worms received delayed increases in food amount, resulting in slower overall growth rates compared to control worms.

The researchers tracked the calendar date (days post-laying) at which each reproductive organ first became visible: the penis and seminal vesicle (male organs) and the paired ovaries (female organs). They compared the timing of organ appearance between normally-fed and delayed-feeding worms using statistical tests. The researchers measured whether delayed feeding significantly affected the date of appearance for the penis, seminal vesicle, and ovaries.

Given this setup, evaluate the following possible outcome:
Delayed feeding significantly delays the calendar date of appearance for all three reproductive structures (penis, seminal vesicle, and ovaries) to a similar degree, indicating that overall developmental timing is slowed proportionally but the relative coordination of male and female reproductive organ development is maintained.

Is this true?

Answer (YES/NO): NO